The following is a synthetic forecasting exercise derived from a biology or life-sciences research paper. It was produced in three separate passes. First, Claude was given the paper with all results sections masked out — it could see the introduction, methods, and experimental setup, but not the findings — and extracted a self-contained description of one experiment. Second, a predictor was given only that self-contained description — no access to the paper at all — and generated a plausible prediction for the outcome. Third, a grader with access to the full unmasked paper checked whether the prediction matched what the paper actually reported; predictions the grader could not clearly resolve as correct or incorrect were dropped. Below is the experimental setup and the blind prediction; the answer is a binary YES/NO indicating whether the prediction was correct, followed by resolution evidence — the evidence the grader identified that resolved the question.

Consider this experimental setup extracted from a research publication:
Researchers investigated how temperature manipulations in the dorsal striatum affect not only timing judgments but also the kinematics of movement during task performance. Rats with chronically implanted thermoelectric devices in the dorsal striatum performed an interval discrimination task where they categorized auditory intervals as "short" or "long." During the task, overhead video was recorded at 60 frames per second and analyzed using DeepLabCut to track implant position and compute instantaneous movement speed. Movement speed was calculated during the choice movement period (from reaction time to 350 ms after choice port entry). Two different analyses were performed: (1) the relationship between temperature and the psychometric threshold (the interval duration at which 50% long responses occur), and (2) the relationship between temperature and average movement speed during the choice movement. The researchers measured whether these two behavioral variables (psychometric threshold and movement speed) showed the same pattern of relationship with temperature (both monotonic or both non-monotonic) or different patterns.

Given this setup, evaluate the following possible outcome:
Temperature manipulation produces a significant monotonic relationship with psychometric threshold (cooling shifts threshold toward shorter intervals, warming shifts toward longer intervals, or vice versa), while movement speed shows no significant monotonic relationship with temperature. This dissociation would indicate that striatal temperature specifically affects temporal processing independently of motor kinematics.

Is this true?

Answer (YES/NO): YES